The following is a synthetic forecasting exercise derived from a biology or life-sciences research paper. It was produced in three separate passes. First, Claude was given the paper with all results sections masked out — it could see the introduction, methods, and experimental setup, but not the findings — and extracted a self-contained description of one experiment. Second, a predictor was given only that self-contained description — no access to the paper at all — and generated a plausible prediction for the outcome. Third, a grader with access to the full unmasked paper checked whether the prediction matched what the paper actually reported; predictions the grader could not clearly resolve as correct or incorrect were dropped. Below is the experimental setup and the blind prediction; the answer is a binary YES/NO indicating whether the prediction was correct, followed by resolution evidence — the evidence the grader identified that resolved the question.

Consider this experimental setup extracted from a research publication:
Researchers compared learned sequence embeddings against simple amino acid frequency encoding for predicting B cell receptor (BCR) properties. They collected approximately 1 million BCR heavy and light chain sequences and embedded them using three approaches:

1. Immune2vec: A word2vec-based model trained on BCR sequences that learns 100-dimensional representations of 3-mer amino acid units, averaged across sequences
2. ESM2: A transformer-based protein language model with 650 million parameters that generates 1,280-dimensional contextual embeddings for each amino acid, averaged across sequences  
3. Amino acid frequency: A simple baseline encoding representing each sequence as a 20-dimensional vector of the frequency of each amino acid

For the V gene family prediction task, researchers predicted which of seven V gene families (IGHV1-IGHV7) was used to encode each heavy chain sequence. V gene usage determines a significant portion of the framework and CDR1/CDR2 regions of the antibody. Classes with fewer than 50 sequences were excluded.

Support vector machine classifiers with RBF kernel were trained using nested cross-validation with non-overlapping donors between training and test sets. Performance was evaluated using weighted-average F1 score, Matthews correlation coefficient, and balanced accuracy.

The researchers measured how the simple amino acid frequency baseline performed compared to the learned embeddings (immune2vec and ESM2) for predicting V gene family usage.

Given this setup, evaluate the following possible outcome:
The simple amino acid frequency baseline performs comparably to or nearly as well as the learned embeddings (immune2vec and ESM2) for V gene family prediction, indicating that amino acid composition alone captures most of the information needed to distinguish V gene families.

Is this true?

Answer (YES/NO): YES